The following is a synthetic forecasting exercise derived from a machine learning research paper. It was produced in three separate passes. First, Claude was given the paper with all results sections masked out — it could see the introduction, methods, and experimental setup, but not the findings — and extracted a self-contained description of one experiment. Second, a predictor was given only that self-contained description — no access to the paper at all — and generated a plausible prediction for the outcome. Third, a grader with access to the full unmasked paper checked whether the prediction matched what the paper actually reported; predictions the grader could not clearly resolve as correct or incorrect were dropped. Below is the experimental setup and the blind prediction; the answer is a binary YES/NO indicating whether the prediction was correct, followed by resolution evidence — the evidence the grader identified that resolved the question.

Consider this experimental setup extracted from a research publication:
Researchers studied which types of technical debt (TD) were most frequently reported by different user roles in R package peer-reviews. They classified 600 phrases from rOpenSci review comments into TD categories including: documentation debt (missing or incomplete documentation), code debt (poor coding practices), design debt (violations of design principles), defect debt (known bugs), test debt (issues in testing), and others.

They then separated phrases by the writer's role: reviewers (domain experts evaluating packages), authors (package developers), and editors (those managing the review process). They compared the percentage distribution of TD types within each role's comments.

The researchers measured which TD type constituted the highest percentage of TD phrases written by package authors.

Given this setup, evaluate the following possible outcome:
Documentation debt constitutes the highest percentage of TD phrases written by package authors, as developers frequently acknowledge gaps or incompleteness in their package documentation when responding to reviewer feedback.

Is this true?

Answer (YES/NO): NO